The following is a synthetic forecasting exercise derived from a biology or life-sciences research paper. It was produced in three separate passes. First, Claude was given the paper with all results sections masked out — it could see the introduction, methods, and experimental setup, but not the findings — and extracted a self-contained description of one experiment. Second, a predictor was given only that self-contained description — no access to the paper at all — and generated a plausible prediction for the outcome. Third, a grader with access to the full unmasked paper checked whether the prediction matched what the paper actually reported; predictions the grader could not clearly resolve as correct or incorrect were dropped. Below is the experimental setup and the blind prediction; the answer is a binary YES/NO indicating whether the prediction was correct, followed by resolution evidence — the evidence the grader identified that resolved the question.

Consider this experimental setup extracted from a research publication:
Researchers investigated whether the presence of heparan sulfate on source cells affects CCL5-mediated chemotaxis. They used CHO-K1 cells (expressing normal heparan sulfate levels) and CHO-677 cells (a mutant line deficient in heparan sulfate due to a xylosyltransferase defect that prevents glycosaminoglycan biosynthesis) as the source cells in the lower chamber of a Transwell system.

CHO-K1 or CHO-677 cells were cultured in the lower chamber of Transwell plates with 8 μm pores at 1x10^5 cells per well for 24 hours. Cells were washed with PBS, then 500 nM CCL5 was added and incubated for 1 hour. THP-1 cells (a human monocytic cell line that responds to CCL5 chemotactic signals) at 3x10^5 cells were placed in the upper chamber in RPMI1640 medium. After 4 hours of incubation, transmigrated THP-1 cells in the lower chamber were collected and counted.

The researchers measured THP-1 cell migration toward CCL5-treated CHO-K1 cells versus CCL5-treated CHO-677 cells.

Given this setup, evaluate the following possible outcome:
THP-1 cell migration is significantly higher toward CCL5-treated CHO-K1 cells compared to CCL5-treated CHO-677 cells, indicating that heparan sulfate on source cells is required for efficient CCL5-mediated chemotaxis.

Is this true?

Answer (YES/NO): YES